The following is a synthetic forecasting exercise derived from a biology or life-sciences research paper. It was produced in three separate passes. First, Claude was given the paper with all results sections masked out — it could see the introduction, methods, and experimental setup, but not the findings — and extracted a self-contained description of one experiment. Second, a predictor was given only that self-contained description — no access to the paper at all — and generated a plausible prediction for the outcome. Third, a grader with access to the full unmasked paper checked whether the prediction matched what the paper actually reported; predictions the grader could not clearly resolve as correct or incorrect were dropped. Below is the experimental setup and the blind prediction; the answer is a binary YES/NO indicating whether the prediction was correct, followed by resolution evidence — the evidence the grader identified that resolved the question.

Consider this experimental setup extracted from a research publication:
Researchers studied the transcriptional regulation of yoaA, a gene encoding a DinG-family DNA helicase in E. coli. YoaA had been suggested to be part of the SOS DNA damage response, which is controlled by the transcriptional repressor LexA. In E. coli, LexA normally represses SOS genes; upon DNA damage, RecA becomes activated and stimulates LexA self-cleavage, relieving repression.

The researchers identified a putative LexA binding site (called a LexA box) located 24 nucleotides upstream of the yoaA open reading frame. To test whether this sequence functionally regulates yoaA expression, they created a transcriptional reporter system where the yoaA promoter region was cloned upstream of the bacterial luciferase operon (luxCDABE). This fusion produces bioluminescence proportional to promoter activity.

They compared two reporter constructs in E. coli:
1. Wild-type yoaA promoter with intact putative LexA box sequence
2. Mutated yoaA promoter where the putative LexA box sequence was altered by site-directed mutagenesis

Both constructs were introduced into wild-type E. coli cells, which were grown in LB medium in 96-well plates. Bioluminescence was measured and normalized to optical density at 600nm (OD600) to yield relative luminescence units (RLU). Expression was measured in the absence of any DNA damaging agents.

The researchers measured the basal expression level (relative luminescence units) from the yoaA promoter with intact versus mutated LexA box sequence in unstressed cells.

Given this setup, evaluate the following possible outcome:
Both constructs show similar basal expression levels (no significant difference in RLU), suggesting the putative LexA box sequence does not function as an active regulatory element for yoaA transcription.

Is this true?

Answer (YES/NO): NO